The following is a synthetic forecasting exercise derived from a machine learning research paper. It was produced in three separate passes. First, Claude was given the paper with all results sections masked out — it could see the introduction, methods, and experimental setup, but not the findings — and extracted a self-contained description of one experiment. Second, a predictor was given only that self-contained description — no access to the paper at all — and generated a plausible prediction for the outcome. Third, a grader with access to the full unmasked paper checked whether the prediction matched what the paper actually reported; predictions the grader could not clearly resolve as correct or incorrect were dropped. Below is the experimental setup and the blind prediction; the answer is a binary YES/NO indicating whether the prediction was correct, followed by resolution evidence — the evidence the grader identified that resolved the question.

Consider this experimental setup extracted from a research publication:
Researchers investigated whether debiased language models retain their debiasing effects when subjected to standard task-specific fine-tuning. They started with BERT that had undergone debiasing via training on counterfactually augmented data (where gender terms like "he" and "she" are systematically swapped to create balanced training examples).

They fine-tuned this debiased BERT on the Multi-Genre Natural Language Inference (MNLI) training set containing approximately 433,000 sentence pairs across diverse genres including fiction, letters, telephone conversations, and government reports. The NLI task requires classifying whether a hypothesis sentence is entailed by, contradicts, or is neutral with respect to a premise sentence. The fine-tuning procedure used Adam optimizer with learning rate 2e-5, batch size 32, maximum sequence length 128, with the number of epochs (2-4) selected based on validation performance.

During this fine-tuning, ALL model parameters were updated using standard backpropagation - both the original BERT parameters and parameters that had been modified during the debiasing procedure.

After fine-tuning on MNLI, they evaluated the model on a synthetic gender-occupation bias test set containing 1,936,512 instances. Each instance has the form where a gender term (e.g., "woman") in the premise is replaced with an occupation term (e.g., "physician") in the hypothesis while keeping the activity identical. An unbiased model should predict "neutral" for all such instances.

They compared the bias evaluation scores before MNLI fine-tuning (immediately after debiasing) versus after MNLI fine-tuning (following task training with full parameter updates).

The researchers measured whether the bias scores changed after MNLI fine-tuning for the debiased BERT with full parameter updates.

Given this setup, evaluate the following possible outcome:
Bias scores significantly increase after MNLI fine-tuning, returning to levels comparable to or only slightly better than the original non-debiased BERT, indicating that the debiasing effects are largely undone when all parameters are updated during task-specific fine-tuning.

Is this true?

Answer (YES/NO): YES